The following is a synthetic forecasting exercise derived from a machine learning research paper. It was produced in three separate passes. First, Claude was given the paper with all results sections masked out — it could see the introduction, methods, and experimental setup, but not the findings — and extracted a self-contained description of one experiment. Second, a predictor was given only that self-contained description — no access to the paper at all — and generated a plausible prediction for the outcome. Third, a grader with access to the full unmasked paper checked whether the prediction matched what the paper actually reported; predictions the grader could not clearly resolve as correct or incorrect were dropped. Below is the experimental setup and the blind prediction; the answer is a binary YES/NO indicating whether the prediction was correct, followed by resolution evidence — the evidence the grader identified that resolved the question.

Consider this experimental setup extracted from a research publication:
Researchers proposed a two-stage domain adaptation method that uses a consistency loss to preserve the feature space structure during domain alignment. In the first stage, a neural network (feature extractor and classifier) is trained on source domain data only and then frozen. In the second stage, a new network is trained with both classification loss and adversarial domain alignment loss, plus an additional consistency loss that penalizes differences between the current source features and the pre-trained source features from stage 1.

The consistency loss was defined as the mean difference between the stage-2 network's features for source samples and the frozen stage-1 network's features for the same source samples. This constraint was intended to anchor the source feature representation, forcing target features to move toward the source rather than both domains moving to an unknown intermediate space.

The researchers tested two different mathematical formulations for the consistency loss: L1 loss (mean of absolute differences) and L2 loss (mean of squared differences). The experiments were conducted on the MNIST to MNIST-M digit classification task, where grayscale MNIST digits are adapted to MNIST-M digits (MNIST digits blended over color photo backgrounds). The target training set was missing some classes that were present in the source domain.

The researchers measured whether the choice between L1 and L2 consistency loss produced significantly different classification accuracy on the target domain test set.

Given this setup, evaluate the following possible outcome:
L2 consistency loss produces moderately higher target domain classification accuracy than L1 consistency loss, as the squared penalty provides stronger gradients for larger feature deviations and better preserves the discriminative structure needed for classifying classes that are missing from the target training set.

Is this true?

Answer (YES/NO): NO